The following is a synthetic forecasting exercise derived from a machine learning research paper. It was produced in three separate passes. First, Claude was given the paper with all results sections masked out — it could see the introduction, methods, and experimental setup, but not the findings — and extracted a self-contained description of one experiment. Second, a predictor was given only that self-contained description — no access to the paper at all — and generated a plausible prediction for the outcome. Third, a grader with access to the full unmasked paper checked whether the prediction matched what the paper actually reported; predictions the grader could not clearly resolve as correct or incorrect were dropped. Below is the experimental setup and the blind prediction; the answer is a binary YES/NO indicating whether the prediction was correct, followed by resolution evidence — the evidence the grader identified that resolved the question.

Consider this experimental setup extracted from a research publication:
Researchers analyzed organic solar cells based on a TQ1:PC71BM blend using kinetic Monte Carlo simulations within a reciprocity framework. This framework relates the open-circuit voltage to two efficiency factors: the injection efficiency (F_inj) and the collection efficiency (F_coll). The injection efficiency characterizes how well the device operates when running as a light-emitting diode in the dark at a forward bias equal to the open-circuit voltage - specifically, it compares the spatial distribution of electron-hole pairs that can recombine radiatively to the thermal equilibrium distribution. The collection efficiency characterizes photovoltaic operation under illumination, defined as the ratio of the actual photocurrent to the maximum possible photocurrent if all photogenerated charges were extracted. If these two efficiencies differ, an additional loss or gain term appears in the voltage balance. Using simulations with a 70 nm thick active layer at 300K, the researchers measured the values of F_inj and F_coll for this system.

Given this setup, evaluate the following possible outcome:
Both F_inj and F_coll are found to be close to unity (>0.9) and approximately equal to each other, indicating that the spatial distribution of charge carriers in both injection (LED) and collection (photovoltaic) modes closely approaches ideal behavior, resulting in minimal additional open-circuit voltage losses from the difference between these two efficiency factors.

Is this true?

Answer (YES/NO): NO